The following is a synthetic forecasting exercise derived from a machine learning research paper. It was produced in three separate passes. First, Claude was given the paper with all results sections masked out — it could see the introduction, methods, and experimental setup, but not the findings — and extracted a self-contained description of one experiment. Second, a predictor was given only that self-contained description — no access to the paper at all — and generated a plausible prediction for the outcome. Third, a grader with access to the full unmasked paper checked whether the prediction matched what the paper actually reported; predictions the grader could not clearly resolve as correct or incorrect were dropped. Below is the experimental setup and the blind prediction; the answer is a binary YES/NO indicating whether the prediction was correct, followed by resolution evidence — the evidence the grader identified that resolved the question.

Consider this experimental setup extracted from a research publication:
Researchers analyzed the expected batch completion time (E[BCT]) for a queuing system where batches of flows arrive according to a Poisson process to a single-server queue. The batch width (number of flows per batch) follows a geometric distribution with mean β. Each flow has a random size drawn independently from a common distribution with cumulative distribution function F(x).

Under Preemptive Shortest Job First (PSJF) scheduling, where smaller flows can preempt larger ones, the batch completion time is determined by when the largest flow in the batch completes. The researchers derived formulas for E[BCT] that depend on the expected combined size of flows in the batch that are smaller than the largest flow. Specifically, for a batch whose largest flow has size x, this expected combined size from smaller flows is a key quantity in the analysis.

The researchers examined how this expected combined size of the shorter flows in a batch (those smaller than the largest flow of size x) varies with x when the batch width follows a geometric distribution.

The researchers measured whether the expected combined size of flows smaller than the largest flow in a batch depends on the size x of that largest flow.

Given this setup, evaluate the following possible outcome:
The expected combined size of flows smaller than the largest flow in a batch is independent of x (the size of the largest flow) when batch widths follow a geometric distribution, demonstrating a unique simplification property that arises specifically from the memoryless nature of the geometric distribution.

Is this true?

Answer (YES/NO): NO